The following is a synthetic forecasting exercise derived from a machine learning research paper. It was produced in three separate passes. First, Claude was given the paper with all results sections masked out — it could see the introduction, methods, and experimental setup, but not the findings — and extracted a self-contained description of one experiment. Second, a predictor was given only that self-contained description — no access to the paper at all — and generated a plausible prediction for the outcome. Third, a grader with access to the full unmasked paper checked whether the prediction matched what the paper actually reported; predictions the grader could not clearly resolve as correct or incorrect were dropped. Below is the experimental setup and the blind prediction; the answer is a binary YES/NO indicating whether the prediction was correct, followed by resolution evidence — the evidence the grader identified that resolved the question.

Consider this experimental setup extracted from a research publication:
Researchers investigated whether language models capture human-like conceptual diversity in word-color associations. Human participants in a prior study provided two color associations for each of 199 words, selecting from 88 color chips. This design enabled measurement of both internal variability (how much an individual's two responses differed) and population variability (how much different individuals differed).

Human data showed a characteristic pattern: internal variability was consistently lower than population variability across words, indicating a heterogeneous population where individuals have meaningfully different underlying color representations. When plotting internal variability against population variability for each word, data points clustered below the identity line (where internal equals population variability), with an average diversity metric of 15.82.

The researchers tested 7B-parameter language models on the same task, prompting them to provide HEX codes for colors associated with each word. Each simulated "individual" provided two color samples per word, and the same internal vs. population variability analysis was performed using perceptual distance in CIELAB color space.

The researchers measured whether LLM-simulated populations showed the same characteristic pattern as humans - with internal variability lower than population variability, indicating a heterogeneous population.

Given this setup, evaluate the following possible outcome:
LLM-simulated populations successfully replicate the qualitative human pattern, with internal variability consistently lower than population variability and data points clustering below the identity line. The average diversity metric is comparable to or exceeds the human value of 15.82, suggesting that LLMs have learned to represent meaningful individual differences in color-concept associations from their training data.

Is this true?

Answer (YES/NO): NO